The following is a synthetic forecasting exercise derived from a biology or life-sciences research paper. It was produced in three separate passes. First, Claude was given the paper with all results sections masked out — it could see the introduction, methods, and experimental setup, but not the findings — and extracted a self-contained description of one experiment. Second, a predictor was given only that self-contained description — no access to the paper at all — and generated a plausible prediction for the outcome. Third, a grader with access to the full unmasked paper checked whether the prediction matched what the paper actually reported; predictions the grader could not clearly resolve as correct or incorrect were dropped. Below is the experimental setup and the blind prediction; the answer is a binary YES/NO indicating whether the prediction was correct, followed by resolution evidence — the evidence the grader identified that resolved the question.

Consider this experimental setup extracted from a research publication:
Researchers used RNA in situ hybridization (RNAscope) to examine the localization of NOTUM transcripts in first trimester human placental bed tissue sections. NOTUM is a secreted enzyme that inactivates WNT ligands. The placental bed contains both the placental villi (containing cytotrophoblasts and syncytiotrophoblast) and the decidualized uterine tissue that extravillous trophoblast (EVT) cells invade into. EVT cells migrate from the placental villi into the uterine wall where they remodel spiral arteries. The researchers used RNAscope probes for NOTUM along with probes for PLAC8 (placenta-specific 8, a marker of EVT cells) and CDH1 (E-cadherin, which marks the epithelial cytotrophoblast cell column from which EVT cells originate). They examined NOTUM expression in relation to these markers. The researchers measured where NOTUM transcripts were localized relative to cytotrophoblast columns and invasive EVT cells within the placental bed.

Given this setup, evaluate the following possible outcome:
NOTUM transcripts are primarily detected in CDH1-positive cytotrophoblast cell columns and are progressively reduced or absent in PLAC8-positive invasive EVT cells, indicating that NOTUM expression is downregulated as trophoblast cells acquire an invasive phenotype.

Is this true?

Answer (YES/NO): NO